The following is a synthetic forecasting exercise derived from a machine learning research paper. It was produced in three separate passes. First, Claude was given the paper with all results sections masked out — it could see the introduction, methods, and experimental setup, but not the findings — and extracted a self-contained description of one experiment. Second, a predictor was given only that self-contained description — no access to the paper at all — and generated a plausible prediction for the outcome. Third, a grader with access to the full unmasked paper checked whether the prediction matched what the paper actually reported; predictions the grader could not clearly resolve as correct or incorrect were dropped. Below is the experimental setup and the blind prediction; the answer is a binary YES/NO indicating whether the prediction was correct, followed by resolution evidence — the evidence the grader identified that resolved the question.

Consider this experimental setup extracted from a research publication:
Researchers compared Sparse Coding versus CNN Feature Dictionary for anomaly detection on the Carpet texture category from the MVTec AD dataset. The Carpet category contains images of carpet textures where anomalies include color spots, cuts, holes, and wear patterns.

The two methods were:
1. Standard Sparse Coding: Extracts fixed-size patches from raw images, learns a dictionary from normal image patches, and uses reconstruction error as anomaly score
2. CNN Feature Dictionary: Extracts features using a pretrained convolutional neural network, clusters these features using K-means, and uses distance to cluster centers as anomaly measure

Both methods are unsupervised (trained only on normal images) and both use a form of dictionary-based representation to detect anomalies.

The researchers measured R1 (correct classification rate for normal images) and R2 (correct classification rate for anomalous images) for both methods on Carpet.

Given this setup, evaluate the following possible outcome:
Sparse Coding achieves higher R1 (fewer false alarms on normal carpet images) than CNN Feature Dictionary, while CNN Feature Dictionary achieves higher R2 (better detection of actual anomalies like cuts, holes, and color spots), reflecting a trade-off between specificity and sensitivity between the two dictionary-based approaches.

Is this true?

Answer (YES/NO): NO